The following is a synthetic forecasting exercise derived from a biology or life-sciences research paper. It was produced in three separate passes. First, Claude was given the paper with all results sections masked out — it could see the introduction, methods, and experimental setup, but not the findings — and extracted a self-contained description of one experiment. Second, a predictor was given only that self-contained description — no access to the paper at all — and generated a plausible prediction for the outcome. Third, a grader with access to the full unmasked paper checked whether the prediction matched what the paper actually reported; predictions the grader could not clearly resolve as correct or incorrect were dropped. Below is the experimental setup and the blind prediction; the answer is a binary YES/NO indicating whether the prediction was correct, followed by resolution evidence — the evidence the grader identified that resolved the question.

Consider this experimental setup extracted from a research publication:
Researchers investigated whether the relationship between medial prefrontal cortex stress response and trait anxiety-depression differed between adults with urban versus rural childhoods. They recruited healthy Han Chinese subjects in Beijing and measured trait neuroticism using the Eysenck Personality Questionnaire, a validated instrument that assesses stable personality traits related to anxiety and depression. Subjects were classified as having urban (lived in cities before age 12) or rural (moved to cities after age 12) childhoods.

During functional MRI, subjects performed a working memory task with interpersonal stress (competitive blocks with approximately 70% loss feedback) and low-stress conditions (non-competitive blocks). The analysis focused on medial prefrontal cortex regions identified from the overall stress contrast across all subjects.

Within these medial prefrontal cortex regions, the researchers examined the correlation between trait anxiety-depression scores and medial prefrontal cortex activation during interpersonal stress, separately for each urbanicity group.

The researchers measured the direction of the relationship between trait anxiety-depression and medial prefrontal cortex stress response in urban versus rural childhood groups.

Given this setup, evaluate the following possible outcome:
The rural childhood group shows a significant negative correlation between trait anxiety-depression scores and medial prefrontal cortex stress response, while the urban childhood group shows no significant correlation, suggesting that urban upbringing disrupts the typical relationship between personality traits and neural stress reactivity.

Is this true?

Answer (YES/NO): NO